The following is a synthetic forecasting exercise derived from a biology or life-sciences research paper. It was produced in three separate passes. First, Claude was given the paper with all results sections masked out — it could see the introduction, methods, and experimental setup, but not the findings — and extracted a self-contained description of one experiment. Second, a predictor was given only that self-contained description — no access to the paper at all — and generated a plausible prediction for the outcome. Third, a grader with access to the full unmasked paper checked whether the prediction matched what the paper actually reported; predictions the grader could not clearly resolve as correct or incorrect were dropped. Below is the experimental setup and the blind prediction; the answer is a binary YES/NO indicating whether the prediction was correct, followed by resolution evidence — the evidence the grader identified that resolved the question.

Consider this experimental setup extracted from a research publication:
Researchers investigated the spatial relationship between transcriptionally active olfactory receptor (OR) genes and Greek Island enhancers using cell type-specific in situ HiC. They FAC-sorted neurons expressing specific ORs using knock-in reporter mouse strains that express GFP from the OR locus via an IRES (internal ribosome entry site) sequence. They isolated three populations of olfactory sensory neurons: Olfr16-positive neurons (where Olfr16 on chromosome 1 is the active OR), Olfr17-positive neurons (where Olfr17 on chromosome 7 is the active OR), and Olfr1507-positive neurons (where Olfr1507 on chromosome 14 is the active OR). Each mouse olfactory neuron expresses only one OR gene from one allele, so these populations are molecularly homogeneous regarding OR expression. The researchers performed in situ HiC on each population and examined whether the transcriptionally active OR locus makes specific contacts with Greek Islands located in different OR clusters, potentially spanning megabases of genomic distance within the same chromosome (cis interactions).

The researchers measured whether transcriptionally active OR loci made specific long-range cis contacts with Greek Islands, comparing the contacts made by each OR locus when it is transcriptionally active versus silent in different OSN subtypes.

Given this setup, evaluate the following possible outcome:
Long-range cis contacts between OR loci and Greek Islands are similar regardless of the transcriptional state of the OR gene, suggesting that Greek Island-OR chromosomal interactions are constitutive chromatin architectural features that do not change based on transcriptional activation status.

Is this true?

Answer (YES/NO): NO